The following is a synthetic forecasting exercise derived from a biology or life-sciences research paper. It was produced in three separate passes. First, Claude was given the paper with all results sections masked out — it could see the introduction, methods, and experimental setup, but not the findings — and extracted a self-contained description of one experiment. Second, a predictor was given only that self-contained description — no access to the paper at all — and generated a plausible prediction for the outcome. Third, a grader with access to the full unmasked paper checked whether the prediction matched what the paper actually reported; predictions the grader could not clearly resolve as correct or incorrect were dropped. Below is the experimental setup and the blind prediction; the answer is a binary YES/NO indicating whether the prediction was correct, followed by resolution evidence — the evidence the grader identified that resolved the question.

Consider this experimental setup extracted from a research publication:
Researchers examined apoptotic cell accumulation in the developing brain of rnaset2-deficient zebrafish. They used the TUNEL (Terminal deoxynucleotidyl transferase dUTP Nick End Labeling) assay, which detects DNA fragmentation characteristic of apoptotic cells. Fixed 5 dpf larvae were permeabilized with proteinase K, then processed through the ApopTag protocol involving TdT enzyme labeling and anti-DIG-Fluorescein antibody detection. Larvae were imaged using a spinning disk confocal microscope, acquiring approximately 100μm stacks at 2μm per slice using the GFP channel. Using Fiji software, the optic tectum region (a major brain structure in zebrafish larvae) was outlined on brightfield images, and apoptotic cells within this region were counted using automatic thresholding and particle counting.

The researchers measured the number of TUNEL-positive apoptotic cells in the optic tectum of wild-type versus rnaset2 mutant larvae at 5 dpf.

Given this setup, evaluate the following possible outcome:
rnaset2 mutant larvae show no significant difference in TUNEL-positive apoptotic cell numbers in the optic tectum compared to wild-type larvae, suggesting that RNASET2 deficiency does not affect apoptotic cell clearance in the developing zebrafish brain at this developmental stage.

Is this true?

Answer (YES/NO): NO